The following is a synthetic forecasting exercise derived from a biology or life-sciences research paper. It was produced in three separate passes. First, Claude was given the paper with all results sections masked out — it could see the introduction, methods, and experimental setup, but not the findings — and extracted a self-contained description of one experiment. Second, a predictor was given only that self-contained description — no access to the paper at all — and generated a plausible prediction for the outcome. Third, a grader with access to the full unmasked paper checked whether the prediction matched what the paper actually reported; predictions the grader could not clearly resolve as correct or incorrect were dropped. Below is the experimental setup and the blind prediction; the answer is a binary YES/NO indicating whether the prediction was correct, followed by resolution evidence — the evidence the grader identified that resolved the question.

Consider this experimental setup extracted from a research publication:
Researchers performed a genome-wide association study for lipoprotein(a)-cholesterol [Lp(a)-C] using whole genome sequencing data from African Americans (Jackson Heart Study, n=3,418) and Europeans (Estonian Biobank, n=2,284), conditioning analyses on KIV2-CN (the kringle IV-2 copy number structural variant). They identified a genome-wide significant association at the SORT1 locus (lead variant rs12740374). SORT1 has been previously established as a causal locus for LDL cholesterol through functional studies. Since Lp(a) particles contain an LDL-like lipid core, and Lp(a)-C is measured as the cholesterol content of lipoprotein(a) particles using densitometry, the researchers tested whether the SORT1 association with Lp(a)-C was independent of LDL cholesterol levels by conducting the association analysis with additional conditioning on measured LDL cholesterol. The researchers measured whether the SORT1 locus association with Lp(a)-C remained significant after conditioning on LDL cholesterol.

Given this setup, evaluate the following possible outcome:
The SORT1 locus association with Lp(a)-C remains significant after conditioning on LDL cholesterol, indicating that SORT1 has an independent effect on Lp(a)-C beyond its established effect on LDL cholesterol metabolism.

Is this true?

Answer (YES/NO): YES